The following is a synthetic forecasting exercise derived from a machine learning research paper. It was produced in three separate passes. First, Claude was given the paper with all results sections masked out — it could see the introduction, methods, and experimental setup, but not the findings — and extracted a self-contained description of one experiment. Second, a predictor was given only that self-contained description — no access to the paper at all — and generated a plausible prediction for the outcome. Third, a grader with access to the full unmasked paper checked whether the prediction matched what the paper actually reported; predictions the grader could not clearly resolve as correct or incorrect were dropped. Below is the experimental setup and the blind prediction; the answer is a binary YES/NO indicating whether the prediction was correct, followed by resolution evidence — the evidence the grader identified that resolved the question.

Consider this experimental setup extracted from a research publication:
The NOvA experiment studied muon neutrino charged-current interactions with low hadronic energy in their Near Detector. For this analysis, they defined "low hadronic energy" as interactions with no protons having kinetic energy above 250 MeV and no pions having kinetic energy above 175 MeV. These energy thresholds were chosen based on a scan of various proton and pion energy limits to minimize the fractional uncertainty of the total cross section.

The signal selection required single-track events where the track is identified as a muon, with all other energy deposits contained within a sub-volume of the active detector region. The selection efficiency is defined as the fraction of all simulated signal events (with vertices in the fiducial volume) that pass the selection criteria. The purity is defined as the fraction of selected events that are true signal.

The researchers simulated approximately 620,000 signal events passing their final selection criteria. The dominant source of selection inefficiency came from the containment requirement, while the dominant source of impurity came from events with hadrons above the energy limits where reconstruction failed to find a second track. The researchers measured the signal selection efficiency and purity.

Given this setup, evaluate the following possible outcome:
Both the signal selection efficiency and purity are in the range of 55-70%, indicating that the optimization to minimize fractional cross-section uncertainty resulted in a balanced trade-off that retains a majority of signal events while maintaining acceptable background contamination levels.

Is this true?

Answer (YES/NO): NO